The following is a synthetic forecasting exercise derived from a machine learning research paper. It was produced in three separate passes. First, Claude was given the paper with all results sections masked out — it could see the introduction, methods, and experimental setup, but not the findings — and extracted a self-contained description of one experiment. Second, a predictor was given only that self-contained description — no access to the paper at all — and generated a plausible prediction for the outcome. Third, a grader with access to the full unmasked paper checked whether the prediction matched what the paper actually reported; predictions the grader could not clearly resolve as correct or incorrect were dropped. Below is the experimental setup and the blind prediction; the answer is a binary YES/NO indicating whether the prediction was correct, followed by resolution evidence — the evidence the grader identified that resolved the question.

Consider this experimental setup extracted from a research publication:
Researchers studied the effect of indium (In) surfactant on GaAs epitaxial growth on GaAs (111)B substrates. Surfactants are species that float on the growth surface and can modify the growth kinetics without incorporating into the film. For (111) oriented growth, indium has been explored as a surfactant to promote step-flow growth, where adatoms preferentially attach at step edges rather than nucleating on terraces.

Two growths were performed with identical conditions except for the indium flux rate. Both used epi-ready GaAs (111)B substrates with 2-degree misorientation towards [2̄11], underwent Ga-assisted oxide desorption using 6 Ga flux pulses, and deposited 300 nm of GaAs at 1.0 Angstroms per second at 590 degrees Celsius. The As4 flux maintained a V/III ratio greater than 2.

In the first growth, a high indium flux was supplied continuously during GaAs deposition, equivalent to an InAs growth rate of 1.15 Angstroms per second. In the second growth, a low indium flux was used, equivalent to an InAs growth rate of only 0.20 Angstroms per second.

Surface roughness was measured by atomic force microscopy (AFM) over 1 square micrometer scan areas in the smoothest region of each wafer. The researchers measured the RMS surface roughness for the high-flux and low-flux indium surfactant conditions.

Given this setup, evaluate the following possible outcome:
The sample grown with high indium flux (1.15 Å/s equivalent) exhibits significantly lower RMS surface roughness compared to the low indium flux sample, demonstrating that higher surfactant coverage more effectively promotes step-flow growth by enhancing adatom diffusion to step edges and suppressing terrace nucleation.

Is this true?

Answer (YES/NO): NO